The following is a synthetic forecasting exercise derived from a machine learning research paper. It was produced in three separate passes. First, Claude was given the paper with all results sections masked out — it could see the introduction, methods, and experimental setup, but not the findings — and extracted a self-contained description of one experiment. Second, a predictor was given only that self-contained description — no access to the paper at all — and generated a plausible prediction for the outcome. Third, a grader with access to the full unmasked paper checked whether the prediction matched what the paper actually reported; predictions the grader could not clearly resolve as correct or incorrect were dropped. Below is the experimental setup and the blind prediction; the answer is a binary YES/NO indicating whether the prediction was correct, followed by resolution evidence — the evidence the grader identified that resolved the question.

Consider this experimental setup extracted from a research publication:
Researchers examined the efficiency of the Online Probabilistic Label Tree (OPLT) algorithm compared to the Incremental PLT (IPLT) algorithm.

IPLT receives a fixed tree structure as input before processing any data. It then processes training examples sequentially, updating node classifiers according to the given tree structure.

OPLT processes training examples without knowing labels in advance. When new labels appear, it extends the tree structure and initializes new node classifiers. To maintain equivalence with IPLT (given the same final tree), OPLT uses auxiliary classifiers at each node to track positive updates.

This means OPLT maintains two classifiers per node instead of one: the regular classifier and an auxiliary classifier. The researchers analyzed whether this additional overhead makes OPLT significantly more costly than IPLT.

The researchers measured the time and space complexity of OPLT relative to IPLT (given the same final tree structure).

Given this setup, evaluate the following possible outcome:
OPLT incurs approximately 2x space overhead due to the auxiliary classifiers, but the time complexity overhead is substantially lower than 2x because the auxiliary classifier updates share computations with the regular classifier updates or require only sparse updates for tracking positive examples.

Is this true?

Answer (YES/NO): NO